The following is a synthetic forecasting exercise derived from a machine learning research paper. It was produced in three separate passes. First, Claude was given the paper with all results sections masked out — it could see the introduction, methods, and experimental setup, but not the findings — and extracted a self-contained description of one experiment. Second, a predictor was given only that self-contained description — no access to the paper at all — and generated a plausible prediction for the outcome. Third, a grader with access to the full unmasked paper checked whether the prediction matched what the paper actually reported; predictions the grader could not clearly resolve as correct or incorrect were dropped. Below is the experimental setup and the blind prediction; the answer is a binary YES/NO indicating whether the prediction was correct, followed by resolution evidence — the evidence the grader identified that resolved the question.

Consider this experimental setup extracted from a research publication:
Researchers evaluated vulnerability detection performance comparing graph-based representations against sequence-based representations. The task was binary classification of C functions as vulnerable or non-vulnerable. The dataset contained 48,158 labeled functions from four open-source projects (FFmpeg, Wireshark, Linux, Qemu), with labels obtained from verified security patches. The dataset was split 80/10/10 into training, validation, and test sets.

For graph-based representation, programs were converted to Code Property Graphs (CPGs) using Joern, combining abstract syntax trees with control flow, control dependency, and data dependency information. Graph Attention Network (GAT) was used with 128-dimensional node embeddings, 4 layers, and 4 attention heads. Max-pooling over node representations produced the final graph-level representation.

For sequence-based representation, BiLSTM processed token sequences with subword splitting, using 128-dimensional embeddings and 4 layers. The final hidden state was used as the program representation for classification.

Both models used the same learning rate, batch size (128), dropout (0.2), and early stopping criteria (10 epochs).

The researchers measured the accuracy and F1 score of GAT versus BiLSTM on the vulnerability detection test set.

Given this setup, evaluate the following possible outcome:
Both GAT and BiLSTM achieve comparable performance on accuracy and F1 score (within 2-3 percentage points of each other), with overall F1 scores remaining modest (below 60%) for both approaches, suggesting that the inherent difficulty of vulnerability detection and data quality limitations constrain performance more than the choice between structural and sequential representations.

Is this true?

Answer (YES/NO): NO